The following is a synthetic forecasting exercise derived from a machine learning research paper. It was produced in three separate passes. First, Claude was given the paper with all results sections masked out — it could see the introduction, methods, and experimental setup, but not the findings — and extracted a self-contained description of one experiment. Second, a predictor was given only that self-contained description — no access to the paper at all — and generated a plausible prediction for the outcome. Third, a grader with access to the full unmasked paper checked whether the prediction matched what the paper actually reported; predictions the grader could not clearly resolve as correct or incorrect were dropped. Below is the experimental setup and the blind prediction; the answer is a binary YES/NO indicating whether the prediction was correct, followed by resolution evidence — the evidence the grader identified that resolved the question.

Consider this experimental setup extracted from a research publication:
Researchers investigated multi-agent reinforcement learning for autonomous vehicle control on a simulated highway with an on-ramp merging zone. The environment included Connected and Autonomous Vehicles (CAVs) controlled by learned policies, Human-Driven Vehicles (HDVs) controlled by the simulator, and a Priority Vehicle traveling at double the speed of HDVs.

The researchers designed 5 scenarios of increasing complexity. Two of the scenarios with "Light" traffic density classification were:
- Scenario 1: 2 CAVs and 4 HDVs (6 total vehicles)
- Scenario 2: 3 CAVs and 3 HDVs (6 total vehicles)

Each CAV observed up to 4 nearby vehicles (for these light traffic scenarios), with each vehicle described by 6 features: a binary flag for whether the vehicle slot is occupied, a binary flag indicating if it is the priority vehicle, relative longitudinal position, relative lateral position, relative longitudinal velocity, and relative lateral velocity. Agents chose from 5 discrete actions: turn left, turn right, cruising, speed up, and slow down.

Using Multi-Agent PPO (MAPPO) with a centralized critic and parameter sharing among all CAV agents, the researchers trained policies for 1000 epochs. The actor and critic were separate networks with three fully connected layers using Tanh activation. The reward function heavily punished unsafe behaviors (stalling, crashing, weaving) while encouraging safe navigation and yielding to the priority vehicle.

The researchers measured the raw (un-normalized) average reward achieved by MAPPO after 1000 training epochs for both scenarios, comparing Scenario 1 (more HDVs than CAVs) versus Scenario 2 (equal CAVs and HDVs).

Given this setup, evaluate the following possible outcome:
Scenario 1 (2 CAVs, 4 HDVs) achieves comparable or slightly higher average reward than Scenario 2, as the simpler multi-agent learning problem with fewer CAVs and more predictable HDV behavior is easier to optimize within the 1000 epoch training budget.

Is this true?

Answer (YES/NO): NO